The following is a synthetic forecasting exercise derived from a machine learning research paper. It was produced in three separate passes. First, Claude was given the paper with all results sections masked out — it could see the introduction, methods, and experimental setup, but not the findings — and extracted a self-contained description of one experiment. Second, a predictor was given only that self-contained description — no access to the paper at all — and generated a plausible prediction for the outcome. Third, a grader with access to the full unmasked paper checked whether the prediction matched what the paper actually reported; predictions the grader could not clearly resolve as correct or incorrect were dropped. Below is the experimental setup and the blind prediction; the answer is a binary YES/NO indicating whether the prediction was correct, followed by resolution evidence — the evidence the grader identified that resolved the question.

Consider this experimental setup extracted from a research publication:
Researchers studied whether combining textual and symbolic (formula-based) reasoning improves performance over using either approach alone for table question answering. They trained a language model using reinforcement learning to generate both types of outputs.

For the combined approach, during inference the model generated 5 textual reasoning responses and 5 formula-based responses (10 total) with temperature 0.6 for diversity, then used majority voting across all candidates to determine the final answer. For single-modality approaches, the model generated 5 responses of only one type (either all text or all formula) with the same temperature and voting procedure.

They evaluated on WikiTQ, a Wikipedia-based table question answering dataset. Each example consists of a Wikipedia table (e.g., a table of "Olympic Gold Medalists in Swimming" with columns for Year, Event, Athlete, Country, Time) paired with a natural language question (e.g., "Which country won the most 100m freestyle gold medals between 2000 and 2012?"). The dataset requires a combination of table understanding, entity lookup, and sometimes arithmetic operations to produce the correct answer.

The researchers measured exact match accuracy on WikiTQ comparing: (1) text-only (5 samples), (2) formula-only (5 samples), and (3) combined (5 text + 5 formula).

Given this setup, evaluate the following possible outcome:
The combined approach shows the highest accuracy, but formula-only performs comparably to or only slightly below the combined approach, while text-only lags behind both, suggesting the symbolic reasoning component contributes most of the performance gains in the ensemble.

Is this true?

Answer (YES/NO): NO